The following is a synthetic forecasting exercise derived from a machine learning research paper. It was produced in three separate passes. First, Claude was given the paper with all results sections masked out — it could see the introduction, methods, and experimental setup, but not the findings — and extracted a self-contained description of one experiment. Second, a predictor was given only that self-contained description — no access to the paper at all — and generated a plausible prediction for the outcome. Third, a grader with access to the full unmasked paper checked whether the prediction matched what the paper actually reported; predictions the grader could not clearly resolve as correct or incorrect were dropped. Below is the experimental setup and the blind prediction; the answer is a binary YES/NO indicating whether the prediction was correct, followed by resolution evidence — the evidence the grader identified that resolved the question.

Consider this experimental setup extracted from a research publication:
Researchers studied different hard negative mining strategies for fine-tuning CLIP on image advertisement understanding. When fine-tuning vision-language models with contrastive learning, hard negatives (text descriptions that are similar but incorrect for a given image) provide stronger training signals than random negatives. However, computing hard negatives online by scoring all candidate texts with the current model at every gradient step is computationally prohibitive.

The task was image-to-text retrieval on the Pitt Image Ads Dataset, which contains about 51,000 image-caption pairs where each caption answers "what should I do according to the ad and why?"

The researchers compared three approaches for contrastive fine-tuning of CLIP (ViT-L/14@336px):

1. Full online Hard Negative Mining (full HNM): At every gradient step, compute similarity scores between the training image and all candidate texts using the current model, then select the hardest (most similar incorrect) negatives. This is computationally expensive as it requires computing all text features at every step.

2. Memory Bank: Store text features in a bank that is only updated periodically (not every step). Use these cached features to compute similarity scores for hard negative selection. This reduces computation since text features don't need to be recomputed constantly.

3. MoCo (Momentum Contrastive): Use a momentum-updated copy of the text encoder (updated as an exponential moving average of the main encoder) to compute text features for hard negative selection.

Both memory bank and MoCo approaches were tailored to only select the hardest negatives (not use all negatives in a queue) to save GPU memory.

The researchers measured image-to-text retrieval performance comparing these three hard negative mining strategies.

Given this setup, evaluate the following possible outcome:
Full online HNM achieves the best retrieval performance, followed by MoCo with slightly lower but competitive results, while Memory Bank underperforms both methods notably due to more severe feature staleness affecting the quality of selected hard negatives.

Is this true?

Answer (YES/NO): YES